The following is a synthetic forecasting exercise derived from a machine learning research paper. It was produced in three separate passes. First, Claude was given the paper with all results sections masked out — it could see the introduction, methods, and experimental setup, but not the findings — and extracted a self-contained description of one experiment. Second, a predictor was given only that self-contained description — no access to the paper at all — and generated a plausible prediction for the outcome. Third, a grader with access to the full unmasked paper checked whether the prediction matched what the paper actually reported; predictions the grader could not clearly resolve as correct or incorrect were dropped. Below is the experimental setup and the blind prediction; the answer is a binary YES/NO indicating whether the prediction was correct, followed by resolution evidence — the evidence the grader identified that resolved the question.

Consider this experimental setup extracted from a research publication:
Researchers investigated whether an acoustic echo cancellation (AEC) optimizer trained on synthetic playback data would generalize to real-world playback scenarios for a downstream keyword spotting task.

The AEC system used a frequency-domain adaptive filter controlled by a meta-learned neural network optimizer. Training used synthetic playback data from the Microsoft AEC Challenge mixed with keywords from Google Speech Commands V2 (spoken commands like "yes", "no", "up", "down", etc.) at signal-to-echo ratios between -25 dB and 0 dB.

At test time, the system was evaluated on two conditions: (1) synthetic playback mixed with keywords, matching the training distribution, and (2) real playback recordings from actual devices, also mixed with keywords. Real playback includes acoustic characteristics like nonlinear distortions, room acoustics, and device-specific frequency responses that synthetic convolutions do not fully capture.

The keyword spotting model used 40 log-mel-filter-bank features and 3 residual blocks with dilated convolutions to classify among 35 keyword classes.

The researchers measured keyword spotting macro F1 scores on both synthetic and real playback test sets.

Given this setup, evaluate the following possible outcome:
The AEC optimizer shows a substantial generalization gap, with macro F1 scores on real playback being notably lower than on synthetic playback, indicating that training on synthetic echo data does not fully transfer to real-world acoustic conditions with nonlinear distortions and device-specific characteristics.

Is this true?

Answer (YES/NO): YES